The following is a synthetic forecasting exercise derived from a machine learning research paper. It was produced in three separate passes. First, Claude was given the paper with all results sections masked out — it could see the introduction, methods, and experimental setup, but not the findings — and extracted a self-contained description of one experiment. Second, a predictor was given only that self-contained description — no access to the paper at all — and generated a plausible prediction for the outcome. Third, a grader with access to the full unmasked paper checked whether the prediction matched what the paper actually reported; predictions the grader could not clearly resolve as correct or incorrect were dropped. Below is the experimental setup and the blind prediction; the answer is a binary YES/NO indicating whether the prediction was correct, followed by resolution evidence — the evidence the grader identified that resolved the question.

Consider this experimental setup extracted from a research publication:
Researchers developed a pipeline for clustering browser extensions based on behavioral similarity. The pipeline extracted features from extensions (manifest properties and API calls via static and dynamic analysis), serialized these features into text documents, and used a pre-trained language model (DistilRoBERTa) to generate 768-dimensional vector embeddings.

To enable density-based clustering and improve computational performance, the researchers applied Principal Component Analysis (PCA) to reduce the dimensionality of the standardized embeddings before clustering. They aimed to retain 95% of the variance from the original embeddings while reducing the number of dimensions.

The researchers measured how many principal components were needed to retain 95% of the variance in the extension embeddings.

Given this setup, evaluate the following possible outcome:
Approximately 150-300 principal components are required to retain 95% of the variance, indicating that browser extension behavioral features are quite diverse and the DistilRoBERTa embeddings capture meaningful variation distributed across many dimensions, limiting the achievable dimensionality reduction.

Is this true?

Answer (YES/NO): YES